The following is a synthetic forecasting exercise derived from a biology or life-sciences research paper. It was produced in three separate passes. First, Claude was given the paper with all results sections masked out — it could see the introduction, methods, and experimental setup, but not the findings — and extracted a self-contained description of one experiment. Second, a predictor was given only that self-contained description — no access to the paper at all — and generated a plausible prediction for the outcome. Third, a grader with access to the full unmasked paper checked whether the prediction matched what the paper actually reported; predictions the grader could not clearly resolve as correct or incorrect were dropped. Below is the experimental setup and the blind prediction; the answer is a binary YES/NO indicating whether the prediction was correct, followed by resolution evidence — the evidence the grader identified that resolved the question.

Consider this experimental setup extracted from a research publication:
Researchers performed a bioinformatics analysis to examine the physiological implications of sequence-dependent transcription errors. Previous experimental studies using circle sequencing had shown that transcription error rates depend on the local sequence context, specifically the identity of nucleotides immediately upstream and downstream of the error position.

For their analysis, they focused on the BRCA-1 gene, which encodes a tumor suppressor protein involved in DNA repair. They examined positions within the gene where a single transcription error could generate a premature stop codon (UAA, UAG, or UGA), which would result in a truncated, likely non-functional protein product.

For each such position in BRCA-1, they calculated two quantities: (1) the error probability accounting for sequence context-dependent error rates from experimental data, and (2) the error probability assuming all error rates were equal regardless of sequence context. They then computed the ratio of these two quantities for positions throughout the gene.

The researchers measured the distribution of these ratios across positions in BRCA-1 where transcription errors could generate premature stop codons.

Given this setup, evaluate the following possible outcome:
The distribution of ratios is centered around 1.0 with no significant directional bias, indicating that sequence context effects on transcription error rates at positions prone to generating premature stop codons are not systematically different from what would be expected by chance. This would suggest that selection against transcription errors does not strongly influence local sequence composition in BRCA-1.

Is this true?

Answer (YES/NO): NO